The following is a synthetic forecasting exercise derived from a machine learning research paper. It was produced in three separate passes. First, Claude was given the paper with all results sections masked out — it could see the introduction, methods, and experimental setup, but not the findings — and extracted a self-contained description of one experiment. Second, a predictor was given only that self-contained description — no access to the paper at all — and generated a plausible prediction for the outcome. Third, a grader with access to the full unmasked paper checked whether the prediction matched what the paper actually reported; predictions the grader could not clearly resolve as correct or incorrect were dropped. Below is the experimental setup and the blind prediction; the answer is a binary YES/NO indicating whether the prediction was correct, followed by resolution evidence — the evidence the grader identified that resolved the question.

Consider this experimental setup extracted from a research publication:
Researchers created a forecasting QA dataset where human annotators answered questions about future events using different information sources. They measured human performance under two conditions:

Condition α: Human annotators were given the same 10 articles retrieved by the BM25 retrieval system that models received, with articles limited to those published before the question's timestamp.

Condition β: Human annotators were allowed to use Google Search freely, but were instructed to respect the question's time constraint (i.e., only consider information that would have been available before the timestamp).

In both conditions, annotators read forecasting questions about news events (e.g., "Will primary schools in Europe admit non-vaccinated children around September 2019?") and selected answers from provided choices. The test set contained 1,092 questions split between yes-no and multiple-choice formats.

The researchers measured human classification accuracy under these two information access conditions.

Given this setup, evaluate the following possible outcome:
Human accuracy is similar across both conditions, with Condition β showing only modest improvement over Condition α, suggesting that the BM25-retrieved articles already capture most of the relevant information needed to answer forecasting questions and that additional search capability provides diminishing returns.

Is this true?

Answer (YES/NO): NO